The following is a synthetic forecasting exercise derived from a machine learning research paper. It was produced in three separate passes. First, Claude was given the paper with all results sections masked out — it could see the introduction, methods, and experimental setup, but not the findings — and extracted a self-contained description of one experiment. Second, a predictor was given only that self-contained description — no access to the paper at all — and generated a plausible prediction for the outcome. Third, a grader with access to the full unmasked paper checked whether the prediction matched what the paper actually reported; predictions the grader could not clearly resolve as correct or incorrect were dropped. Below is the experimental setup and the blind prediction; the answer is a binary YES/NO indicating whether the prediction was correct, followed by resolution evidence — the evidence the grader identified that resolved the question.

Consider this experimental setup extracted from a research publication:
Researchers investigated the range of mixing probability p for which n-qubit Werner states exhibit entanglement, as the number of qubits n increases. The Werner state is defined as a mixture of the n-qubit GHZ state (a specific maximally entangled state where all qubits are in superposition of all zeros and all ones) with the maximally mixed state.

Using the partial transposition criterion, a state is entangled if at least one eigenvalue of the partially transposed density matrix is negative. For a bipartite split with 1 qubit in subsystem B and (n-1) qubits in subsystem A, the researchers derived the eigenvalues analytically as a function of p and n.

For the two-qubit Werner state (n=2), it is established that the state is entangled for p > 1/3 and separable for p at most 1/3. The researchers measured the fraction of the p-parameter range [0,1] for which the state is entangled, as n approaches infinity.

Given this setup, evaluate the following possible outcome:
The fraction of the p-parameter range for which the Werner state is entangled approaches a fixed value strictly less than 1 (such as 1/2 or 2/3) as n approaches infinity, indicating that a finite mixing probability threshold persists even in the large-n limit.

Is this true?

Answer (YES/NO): NO